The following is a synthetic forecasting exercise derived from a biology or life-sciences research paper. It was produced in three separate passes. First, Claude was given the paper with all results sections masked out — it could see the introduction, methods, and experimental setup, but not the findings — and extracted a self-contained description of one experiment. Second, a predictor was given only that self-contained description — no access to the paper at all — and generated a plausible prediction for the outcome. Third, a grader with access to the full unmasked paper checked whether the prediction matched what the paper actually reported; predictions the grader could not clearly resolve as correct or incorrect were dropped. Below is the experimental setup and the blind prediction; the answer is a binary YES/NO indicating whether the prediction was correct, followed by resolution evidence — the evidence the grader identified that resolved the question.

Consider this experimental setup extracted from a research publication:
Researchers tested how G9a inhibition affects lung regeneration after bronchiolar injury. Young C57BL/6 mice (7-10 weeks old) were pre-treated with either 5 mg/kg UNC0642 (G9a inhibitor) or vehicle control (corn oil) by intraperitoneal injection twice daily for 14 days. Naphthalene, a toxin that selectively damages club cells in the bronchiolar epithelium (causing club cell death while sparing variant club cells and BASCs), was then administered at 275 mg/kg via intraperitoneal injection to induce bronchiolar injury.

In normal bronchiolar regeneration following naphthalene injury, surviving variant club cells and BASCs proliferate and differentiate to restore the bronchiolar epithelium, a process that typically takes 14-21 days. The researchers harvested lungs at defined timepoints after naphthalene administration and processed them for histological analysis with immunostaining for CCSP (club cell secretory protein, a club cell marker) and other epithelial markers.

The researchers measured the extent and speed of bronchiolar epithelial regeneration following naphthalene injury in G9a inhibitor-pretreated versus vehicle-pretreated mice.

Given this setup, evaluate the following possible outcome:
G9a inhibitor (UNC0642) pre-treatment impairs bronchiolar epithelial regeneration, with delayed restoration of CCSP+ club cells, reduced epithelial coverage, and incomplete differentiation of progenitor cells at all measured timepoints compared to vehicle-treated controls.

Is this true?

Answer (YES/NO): NO